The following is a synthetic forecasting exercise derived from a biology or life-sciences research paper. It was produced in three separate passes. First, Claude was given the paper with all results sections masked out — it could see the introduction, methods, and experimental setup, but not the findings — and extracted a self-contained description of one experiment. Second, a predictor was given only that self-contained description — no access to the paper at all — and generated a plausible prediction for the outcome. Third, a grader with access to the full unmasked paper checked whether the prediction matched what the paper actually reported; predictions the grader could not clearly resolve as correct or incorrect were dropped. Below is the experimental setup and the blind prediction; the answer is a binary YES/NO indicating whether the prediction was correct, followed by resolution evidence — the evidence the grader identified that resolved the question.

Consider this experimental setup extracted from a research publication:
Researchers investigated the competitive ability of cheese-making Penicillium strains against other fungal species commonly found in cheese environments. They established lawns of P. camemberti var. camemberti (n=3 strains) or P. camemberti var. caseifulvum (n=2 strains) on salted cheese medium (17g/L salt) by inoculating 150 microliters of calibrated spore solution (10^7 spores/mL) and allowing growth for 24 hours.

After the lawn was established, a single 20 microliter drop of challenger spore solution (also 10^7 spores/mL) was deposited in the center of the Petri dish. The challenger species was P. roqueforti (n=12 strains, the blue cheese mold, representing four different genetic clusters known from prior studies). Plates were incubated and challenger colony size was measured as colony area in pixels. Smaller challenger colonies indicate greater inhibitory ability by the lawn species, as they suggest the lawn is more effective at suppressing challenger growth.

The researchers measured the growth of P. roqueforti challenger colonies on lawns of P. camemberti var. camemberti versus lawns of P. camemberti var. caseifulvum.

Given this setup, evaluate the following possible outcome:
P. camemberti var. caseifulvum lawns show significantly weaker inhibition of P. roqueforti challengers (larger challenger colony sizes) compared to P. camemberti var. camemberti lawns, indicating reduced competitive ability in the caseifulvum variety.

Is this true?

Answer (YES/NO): YES